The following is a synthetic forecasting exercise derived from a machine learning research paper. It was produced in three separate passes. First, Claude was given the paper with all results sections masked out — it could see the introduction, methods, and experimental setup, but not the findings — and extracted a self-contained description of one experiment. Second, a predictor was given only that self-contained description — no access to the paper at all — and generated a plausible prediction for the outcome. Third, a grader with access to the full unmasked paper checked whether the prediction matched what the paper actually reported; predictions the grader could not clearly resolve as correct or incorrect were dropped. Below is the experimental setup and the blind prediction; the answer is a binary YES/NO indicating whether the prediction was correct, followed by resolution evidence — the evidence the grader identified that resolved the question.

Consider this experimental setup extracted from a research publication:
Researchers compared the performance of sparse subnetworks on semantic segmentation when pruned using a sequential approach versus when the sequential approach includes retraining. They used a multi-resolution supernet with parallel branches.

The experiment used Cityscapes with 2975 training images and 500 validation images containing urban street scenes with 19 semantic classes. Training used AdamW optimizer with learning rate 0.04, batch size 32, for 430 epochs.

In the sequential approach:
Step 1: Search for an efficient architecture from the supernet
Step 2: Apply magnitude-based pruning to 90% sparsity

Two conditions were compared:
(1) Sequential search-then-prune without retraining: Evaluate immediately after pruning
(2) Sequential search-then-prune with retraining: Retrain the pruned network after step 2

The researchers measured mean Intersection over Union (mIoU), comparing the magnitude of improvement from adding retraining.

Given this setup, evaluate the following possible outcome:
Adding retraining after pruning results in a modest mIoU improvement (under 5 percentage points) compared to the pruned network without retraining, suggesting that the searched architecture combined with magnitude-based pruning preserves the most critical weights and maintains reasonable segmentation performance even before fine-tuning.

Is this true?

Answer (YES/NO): NO